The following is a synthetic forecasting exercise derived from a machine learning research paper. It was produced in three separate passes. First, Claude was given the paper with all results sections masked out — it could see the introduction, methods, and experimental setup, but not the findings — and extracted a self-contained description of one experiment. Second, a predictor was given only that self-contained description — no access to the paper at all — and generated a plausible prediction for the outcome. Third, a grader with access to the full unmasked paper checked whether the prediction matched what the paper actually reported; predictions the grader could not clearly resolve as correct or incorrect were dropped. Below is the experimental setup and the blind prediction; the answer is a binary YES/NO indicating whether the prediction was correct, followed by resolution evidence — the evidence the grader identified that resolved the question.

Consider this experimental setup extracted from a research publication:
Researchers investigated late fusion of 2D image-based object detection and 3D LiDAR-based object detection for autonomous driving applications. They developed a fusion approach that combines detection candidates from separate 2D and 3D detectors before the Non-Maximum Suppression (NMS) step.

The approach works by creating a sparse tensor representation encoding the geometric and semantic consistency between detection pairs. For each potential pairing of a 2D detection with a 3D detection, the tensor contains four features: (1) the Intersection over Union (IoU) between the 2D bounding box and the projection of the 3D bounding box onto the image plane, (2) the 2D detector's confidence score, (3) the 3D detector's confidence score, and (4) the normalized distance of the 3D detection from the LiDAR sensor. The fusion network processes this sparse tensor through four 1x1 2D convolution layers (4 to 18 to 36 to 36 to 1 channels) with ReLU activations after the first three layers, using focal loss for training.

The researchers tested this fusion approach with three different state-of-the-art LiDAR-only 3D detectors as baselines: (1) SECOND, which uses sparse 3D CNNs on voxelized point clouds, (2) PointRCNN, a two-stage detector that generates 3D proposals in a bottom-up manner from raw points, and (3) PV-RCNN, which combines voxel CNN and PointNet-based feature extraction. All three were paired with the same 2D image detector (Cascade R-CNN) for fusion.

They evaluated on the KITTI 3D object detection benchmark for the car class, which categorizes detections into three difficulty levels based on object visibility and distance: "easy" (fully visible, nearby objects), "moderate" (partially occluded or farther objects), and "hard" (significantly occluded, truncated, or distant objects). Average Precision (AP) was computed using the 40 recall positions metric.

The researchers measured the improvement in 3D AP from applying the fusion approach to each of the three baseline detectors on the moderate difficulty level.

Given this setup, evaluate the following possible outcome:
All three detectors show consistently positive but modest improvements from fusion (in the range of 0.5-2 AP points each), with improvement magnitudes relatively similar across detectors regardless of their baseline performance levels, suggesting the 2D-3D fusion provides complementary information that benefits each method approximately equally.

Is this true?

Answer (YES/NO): NO